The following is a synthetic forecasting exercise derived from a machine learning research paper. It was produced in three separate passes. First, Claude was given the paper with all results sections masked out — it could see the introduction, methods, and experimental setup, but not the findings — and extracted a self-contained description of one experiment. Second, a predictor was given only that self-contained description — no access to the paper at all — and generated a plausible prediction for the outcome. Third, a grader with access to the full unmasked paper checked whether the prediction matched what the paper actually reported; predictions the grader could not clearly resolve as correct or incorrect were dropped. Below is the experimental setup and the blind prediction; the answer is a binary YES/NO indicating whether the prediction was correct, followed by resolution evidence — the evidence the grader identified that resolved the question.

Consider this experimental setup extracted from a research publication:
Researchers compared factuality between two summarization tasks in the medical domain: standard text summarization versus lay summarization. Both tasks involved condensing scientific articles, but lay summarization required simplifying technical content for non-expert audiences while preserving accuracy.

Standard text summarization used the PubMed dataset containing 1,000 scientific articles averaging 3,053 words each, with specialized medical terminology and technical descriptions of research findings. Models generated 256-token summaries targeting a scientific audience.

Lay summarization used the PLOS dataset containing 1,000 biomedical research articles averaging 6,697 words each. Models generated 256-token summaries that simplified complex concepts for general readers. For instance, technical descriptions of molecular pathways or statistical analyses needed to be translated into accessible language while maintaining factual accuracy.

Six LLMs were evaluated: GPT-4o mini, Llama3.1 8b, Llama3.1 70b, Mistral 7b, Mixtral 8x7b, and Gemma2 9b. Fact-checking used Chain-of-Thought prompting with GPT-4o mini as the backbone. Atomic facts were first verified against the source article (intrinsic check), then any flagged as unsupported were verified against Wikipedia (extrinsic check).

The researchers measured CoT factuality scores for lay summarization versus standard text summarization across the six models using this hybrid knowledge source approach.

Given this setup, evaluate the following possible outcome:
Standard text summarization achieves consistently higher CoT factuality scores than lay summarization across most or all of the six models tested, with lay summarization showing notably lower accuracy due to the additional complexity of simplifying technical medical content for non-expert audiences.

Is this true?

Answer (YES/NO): NO